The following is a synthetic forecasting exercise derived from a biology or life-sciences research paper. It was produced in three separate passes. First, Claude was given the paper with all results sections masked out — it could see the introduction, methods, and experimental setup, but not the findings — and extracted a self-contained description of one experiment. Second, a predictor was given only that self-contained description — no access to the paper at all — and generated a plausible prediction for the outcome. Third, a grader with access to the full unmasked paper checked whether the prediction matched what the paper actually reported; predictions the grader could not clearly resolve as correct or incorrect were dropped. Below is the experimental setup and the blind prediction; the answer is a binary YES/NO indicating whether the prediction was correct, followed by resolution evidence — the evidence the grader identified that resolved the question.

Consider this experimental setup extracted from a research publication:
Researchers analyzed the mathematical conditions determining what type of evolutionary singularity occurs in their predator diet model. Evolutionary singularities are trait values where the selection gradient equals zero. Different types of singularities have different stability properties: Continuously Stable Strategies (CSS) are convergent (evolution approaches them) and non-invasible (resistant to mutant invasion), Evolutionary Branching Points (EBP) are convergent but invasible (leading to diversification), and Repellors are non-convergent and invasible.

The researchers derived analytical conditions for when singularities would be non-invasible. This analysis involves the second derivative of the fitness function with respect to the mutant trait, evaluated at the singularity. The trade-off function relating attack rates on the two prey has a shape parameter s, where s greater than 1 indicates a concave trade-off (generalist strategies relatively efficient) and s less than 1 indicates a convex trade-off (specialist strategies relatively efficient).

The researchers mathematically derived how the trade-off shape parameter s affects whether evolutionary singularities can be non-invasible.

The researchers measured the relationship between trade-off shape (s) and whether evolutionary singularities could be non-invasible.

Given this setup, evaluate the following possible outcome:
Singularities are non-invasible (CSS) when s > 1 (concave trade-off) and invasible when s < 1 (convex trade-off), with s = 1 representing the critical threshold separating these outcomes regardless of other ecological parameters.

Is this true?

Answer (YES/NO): YES